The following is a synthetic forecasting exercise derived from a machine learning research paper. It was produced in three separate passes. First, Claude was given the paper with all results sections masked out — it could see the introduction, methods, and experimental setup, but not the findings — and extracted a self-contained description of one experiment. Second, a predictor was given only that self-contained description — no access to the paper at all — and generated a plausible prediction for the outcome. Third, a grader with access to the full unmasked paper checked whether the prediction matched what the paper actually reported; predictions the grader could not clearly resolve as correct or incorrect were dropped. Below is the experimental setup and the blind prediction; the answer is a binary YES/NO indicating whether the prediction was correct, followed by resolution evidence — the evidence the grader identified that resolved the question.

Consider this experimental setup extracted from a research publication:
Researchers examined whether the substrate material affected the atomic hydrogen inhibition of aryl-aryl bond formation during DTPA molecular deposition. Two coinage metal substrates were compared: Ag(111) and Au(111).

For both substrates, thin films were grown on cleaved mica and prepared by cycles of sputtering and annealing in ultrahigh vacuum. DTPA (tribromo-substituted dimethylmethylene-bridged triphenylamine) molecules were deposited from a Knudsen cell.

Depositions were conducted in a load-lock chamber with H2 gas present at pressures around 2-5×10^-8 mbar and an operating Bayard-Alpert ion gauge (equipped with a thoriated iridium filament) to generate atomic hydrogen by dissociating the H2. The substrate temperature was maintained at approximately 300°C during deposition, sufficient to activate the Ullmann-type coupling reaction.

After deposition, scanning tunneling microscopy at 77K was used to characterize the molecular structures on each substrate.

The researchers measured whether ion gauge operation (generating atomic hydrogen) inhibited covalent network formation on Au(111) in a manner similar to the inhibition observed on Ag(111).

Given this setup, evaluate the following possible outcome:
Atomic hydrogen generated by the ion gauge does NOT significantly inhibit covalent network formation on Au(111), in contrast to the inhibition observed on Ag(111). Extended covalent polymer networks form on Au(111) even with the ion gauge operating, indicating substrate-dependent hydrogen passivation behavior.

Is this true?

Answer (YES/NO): NO